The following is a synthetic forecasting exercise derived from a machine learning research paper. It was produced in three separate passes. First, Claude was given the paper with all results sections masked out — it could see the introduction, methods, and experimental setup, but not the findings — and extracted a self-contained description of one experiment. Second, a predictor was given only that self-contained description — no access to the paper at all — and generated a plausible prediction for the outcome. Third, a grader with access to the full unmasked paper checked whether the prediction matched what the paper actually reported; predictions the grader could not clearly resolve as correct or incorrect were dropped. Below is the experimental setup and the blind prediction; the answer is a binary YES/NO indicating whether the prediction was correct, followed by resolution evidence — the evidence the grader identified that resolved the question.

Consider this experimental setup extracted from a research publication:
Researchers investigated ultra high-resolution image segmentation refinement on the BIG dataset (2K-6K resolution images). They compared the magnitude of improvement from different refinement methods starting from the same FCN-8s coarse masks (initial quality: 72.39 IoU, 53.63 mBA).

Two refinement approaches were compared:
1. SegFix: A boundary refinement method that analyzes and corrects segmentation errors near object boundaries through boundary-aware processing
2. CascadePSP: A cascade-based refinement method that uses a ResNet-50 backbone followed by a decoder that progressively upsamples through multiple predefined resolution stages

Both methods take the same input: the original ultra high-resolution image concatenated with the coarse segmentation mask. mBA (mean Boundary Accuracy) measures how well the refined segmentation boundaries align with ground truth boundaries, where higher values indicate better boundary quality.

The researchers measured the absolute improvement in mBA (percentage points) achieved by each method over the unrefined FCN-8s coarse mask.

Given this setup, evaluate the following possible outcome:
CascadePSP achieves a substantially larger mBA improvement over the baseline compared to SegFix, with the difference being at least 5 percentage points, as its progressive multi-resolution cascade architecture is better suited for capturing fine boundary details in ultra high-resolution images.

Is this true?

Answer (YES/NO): YES